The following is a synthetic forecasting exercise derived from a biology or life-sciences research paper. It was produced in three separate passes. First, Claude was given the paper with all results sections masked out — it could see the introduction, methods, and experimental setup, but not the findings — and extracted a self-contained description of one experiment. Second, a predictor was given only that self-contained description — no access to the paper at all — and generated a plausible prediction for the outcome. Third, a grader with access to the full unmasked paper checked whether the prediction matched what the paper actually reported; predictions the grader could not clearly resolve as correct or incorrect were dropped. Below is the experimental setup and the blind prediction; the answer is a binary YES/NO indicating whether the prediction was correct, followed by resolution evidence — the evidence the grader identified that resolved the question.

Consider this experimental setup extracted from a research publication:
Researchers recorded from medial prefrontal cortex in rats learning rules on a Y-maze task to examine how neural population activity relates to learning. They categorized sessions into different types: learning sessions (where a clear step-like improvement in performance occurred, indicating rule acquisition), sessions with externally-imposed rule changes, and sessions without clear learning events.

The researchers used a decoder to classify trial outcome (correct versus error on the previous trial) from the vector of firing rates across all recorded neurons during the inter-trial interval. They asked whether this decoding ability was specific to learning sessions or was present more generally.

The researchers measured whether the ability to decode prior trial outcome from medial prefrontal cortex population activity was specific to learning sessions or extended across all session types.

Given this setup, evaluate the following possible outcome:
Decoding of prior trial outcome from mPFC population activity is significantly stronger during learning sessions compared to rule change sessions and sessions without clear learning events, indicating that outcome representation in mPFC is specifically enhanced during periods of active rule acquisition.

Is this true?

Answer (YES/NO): NO